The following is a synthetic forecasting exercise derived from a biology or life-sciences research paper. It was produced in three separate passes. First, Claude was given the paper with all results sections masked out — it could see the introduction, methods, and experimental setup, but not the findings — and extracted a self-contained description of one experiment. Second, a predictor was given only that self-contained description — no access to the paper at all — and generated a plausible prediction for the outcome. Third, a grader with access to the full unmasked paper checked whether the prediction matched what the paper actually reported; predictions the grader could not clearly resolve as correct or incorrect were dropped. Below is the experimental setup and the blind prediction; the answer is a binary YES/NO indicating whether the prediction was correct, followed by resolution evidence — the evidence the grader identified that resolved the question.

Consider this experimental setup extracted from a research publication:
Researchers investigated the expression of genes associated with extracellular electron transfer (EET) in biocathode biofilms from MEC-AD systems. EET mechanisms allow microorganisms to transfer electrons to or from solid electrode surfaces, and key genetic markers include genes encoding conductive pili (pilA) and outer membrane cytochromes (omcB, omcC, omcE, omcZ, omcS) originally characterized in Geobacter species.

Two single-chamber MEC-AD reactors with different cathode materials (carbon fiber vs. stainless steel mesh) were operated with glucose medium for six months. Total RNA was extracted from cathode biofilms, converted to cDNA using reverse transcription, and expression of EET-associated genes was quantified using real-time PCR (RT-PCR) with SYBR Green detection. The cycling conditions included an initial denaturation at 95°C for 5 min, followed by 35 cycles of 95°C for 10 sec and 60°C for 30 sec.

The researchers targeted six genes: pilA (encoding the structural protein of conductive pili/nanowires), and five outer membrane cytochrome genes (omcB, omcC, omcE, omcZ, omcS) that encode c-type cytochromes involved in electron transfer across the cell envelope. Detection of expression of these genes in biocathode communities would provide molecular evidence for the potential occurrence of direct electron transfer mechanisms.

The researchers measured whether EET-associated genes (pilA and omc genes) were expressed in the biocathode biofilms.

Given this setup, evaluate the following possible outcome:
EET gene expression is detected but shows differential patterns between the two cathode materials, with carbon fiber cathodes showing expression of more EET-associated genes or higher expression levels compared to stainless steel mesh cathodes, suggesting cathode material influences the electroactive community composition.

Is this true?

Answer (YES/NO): NO